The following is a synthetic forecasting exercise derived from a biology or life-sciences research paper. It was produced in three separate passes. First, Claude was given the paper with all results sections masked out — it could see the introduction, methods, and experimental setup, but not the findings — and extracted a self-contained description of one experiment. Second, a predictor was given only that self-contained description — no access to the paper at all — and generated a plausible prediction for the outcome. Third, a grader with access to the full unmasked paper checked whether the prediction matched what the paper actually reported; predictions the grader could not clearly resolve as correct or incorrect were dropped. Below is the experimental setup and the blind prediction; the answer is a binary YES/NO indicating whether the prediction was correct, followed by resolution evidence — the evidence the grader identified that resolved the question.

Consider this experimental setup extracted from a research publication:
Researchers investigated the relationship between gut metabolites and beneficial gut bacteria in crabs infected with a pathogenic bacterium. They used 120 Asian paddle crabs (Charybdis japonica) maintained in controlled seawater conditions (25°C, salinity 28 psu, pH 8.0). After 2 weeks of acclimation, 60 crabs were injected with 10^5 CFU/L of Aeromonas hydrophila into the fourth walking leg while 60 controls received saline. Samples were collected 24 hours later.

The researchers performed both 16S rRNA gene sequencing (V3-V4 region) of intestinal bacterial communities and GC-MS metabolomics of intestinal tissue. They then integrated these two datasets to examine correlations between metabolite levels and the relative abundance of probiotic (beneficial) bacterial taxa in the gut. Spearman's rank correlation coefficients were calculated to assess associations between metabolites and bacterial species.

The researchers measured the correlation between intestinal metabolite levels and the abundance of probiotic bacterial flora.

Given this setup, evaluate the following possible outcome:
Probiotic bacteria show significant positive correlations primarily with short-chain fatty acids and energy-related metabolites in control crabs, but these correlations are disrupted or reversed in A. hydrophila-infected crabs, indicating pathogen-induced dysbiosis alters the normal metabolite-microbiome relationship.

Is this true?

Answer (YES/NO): NO